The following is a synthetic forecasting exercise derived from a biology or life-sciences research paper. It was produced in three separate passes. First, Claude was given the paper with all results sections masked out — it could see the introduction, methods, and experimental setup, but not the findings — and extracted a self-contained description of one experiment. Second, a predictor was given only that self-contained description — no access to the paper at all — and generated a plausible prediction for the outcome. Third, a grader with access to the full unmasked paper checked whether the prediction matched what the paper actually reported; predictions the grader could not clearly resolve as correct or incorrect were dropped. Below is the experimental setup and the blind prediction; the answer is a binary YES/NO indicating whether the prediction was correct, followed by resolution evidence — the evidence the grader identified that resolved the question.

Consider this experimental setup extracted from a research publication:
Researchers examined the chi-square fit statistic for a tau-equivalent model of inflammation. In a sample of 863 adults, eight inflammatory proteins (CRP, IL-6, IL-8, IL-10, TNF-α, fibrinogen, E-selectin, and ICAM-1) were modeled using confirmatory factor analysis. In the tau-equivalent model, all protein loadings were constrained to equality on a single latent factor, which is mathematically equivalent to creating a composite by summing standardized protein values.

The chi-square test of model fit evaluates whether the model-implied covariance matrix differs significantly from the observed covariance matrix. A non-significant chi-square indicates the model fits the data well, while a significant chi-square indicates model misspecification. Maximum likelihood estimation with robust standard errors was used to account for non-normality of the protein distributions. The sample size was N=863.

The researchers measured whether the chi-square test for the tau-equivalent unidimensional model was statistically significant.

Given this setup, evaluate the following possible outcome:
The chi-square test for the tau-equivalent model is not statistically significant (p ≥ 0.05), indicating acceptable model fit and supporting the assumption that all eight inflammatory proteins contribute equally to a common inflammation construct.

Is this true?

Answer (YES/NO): NO